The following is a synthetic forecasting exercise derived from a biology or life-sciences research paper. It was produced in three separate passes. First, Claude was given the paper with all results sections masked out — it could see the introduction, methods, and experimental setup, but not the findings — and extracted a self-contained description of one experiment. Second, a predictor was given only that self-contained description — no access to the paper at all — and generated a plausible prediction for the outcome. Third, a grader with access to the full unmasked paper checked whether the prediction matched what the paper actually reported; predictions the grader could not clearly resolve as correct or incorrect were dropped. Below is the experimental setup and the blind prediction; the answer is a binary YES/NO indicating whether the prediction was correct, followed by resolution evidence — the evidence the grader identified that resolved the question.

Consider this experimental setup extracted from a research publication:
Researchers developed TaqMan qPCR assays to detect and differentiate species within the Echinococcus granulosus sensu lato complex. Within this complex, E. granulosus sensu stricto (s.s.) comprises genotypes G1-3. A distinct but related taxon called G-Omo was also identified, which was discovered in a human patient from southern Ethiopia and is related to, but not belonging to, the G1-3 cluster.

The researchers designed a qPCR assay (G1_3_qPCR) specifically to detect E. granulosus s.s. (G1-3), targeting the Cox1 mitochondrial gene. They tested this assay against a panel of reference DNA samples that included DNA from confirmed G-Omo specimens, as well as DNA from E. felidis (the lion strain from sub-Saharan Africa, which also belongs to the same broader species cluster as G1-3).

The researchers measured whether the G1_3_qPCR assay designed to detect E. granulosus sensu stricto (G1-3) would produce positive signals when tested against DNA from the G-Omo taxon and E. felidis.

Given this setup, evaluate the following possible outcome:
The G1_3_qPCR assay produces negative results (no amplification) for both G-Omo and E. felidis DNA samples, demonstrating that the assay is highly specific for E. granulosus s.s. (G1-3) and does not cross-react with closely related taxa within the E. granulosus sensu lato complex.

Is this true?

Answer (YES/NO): YES